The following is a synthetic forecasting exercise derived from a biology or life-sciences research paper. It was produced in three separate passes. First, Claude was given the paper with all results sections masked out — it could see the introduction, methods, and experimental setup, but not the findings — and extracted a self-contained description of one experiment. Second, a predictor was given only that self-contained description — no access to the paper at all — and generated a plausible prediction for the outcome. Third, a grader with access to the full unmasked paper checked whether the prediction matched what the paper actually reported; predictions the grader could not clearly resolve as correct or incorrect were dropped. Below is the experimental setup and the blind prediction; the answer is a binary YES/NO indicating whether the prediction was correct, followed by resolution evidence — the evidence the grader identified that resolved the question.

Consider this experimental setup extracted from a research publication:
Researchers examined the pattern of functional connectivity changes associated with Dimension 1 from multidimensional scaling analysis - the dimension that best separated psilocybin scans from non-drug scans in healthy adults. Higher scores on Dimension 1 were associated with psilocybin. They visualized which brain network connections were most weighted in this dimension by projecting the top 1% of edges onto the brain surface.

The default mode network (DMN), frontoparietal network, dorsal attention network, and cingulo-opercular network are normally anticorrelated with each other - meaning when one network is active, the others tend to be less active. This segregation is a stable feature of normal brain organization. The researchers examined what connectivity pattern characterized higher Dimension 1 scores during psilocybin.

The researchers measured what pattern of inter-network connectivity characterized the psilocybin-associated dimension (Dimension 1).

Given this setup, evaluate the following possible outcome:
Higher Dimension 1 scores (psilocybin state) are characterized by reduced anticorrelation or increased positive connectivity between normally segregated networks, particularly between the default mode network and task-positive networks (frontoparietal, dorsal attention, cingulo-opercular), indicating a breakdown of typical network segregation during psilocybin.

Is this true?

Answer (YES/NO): YES